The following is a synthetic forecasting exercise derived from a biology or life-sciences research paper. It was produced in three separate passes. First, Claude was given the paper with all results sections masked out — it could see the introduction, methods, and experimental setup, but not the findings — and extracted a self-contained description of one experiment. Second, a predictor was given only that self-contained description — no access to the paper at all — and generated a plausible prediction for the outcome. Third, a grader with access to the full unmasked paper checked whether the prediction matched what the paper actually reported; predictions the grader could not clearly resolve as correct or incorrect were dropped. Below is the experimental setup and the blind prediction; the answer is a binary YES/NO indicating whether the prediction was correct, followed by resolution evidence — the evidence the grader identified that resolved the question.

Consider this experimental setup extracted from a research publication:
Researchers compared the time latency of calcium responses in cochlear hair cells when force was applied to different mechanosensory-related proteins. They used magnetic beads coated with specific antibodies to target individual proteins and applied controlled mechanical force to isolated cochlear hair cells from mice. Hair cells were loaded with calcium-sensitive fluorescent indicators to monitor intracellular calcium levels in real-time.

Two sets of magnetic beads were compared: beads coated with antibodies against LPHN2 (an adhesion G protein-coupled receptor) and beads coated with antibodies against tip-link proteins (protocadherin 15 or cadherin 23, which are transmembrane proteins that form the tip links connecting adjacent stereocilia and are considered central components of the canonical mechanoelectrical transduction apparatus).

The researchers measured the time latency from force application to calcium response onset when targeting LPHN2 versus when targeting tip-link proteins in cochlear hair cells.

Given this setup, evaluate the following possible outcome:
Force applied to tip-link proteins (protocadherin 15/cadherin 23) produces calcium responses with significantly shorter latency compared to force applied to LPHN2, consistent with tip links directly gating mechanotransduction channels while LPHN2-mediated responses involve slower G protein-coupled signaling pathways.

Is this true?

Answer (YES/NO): NO